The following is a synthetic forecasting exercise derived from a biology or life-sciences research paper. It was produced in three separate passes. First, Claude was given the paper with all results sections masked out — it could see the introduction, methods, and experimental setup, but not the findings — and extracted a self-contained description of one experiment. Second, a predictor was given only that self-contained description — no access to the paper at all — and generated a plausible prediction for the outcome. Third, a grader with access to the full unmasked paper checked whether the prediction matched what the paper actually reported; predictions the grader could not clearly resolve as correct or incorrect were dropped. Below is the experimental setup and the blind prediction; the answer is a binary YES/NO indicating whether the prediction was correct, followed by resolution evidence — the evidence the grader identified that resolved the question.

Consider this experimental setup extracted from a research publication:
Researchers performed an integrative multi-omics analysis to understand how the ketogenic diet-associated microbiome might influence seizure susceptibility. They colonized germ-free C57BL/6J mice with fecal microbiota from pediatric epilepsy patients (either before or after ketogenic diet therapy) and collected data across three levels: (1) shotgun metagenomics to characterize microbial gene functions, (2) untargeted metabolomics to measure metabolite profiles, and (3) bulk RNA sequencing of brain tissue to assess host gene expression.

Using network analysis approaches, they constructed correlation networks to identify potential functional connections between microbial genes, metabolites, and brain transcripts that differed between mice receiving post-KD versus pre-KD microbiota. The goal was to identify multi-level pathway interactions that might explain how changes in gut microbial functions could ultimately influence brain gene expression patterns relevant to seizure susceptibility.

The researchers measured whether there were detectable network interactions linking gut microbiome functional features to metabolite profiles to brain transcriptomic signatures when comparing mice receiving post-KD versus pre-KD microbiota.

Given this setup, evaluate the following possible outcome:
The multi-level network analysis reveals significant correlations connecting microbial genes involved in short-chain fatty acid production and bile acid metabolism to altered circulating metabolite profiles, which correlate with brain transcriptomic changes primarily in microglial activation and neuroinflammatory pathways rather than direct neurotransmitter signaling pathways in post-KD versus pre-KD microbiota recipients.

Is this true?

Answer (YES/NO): NO